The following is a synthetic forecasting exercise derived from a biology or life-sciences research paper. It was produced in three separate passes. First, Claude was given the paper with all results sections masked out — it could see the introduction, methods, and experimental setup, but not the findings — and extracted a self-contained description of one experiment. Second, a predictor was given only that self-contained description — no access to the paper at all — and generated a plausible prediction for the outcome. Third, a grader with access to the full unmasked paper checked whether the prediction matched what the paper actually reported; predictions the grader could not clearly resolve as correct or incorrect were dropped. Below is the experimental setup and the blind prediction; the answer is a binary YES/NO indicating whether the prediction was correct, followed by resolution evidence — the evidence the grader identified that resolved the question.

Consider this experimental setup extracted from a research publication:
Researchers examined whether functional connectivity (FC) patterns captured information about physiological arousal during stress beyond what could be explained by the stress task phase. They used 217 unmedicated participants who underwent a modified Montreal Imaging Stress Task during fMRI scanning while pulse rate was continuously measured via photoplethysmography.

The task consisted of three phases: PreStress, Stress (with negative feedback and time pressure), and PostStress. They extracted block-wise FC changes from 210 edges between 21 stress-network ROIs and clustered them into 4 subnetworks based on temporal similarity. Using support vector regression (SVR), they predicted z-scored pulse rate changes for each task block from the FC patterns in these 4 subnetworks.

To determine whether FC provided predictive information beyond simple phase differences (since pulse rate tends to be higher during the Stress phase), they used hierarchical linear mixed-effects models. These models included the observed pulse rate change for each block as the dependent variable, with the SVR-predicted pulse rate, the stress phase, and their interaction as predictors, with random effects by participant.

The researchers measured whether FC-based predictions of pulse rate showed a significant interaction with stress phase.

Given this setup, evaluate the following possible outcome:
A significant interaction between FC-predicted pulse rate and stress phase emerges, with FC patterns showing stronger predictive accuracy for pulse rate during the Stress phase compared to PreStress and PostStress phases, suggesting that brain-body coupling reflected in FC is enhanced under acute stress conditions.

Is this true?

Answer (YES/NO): NO